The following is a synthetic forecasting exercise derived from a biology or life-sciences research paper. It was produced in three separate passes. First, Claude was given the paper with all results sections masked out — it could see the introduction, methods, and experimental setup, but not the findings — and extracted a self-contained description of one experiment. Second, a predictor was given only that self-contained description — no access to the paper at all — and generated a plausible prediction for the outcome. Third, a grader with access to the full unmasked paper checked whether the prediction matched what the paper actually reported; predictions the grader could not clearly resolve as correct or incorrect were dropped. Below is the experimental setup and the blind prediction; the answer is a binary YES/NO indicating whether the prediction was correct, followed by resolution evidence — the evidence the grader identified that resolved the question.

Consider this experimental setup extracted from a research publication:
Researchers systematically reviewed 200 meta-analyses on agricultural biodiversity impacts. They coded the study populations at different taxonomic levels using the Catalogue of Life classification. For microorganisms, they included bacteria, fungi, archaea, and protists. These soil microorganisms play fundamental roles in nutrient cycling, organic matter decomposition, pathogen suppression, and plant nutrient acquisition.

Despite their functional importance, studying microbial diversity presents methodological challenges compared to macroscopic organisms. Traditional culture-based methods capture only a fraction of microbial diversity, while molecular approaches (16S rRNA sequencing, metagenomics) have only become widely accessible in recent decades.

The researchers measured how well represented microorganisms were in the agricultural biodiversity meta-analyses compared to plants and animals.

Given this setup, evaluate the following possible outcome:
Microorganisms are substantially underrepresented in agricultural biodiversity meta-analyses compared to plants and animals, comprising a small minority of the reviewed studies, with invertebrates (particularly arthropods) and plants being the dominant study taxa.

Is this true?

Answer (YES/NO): NO